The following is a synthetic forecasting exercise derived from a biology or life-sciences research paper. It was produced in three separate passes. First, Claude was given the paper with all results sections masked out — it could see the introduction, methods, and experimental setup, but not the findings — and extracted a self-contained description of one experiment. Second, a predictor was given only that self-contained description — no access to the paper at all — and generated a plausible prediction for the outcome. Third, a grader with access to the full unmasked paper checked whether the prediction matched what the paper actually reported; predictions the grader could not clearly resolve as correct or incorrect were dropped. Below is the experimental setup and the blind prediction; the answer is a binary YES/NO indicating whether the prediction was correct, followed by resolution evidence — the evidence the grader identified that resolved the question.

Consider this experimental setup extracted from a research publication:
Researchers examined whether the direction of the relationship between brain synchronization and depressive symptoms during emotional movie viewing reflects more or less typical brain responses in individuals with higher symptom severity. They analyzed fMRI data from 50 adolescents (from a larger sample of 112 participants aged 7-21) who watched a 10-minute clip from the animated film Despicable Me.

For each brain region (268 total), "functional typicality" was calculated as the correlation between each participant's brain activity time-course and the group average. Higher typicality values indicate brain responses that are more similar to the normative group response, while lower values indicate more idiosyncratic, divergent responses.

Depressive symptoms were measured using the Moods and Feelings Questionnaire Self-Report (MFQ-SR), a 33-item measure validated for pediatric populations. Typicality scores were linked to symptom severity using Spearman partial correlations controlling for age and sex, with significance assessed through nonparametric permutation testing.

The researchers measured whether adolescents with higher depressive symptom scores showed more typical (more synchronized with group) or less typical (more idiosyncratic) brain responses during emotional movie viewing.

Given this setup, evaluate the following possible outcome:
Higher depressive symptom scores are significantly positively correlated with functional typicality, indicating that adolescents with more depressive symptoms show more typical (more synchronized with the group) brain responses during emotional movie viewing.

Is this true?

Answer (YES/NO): NO